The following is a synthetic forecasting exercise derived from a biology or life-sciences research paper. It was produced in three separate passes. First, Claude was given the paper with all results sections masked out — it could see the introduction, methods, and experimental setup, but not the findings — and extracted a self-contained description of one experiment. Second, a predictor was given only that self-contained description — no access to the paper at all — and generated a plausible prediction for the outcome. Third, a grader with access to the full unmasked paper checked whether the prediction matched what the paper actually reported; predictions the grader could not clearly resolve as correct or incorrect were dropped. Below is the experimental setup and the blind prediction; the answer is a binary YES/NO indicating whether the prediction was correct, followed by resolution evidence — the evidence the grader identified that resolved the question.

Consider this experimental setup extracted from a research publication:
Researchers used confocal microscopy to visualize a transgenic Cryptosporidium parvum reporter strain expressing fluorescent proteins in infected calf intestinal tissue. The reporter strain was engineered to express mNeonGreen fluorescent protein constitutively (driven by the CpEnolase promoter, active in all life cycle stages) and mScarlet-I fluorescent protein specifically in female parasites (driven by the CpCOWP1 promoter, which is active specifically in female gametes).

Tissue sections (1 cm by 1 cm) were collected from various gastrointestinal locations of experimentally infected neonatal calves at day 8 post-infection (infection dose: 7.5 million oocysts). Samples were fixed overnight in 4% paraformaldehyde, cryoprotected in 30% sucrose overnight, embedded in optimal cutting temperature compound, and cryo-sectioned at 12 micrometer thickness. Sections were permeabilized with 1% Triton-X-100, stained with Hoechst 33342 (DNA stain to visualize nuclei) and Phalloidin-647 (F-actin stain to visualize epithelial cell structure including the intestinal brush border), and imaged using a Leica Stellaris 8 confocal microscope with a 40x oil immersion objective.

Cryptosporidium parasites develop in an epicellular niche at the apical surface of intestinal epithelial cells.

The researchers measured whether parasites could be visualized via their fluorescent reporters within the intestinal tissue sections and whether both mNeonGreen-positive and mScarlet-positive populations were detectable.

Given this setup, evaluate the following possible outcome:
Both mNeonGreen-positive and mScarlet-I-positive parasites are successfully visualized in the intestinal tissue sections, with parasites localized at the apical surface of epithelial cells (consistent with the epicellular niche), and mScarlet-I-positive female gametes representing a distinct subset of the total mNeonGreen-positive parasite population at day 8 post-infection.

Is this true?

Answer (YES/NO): NO